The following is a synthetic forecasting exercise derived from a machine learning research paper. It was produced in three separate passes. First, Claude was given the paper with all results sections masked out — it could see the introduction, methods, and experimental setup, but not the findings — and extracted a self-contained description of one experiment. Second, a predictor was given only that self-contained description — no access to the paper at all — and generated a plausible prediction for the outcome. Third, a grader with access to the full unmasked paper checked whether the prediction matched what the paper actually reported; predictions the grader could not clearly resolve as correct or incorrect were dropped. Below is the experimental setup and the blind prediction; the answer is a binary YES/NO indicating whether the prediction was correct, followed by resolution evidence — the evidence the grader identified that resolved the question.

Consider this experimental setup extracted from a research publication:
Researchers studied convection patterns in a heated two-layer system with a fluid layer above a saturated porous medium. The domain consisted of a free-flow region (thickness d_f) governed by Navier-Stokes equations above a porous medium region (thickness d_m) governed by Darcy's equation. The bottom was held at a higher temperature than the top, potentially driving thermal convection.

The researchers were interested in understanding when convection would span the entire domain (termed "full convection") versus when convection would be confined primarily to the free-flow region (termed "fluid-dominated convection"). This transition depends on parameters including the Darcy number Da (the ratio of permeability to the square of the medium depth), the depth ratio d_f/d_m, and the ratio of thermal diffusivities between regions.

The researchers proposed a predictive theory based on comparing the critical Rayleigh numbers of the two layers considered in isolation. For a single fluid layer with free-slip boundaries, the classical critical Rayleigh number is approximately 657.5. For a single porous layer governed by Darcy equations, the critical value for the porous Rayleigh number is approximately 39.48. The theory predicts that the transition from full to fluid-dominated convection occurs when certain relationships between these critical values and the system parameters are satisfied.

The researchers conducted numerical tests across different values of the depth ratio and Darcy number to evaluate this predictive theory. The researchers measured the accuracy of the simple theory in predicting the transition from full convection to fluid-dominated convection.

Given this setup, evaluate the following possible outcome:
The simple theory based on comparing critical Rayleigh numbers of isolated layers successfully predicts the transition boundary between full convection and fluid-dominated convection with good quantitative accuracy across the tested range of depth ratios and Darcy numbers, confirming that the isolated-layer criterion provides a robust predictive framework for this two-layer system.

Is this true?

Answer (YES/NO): NO